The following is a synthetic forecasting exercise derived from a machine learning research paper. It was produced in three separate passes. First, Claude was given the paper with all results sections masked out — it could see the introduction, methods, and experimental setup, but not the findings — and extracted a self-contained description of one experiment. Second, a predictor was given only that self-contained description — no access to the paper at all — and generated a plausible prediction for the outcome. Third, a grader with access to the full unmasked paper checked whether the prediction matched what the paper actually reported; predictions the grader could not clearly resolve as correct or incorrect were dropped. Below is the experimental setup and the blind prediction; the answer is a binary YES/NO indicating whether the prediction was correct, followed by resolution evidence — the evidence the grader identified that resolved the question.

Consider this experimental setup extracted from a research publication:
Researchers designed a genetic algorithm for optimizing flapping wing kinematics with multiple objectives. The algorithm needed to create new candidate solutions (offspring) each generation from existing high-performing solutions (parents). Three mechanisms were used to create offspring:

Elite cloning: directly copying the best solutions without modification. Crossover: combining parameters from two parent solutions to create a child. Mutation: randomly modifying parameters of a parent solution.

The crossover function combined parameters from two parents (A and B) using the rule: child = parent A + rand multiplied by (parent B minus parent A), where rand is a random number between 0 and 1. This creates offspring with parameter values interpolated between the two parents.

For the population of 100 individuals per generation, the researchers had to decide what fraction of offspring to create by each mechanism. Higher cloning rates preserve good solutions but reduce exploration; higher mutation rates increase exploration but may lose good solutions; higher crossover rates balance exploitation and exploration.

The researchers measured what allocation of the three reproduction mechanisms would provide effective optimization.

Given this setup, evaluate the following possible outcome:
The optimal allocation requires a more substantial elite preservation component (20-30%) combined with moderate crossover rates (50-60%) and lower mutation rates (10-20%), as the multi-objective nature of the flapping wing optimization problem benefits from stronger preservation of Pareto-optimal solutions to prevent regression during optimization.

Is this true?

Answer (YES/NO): NO